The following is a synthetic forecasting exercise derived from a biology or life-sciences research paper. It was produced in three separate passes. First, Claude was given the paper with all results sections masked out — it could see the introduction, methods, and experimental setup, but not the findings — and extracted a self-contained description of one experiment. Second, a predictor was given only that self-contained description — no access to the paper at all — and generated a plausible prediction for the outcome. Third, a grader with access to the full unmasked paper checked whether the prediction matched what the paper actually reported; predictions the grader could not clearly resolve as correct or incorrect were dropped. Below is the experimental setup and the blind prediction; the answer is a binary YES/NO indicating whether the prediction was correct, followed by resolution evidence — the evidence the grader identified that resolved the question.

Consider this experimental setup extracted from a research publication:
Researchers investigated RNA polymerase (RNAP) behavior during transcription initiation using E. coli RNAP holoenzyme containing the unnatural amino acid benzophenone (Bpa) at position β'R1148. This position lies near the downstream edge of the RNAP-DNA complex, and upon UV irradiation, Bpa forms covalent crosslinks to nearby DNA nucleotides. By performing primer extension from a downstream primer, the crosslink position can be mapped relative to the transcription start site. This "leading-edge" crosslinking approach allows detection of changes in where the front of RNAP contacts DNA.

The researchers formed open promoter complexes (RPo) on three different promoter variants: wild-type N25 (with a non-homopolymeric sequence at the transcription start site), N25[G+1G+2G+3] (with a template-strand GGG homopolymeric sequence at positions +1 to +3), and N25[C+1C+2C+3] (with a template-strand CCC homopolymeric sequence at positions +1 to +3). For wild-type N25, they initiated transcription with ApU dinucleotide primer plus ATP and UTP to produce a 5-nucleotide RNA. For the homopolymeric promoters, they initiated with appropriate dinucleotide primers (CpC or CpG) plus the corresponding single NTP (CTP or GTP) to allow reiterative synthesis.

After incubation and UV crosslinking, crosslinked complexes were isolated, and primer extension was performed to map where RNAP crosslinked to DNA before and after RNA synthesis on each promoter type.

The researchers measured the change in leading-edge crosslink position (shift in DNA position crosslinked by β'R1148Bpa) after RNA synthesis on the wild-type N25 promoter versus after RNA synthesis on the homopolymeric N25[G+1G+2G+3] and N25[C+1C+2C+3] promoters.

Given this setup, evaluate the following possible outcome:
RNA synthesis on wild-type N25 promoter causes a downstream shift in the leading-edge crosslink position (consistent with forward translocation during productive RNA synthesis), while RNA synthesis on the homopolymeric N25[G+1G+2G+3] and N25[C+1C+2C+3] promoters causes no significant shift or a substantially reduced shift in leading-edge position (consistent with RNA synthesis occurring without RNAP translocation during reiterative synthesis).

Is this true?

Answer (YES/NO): YES